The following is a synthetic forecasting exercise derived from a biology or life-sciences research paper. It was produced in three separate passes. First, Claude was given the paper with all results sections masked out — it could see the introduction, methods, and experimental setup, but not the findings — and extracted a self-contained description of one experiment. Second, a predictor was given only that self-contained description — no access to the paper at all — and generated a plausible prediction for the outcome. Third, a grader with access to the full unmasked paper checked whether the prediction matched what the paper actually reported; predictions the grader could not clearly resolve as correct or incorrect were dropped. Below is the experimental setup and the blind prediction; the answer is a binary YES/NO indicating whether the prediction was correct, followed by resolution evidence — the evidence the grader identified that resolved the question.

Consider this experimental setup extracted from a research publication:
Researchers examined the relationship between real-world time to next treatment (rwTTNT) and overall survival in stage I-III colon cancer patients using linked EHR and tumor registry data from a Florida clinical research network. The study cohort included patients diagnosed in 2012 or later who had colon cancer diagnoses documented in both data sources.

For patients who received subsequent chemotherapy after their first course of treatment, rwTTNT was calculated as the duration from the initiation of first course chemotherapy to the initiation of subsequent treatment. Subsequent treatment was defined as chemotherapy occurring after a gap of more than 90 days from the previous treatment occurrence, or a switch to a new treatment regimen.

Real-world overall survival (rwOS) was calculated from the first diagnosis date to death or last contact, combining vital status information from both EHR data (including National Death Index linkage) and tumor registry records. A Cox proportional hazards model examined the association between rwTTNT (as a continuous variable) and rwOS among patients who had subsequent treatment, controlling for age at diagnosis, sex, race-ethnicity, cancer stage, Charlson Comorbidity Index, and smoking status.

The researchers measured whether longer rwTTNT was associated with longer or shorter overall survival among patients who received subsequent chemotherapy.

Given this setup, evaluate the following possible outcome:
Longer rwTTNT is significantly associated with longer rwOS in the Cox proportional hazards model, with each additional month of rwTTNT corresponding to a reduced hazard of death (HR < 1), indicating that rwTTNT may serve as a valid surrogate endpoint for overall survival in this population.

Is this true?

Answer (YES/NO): YES